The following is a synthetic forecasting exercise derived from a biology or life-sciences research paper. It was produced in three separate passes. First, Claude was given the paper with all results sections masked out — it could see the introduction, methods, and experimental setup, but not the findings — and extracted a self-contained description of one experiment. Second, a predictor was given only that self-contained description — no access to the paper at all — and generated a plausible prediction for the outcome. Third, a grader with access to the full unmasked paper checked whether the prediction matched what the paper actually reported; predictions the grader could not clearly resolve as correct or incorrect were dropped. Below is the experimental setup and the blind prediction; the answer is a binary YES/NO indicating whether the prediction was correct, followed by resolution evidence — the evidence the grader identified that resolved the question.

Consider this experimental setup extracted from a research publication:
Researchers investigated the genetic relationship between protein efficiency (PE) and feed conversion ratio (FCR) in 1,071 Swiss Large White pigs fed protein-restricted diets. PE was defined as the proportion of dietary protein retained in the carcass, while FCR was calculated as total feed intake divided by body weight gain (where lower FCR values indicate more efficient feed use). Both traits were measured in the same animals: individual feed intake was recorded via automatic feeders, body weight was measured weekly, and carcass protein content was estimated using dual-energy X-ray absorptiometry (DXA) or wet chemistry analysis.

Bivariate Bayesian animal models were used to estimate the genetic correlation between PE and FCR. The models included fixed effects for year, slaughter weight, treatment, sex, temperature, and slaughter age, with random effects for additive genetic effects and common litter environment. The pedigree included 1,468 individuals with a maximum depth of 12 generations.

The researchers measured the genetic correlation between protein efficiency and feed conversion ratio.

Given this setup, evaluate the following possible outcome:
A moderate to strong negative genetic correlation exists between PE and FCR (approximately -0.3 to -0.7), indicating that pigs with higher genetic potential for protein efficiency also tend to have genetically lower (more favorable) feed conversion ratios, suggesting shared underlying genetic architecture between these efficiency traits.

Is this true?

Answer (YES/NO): YES